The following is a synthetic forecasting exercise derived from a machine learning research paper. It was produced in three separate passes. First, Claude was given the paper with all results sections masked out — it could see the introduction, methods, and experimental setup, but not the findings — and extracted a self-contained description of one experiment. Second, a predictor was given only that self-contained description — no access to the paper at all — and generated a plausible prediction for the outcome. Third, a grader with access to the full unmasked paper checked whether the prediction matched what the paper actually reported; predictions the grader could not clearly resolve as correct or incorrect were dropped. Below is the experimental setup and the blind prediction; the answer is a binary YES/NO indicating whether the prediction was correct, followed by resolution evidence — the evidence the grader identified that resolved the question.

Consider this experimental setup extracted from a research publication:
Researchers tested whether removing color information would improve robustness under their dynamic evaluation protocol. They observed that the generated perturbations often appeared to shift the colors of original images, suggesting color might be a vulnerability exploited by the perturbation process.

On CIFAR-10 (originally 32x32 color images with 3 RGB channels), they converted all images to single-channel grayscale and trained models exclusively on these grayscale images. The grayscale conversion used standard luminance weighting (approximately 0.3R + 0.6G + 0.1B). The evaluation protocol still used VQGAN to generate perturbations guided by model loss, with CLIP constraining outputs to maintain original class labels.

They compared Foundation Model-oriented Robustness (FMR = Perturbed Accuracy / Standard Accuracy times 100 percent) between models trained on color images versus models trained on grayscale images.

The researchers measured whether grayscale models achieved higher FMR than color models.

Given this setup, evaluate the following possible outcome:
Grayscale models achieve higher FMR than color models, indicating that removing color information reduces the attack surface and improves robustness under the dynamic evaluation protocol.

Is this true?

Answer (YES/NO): NO